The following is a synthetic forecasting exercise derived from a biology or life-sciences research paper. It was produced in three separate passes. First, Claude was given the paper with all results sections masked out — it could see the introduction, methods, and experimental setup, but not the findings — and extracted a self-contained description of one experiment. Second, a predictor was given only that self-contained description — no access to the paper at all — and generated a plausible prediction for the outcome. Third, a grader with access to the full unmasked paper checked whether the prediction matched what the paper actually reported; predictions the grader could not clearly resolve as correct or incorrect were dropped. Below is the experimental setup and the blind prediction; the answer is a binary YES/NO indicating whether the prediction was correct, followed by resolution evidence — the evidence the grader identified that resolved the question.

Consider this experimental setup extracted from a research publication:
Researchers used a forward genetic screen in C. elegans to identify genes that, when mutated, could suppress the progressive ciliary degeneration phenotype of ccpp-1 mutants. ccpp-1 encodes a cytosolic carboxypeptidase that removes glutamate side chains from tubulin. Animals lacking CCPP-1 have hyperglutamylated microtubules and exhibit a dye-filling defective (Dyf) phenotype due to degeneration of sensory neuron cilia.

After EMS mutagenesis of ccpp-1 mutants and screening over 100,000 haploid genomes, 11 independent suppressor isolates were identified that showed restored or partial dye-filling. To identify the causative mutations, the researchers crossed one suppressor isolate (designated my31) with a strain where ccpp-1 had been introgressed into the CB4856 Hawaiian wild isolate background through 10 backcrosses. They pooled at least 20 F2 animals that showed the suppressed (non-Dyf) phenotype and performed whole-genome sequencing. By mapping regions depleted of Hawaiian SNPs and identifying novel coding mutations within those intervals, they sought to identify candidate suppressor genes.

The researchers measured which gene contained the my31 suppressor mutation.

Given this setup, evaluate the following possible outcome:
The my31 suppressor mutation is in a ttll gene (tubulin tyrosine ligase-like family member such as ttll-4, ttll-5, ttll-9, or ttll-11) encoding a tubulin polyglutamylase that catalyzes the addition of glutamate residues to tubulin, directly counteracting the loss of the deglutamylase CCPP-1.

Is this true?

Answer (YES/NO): NO